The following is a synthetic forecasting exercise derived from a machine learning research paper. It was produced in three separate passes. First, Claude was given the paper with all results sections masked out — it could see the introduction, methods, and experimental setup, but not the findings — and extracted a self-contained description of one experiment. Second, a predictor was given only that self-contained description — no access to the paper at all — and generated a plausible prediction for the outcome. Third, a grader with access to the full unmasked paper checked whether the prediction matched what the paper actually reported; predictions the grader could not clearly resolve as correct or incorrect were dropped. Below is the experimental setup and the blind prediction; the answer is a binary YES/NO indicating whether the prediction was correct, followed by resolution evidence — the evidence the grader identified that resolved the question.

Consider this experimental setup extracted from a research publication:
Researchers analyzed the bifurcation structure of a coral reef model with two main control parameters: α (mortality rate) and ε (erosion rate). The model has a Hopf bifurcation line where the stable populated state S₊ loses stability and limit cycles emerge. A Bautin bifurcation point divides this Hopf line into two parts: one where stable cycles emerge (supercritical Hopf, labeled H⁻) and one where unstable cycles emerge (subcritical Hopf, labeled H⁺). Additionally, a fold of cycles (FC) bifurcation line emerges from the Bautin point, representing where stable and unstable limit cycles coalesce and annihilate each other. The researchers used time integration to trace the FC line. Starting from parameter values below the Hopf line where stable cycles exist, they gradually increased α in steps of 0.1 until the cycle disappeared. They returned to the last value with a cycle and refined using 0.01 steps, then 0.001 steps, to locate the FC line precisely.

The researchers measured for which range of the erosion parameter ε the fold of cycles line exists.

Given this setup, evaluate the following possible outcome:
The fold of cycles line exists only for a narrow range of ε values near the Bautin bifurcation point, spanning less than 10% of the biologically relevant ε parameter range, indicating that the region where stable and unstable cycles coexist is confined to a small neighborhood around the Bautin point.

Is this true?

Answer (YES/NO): NO